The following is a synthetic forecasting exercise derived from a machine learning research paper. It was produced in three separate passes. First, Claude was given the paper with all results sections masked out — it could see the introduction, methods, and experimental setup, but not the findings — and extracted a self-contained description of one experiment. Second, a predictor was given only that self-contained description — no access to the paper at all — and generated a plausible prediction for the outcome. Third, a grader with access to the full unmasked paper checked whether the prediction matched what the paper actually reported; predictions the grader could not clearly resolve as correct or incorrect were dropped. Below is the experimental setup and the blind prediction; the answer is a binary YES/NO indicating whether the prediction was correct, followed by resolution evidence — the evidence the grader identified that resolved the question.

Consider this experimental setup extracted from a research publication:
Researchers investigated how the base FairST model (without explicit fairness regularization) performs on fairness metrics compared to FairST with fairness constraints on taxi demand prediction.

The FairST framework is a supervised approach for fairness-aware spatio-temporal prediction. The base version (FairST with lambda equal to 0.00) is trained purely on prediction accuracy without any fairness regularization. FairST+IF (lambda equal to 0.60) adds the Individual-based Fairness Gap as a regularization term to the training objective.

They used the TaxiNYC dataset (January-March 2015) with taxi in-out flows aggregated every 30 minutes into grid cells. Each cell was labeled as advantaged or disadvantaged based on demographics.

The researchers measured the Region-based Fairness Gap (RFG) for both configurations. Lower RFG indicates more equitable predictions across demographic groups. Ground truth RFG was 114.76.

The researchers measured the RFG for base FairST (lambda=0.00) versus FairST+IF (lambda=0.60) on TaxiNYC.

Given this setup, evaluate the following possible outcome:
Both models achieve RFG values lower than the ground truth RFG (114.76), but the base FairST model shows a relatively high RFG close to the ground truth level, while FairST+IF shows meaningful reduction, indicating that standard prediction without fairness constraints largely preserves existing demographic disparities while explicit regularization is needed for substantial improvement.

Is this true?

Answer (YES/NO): YES